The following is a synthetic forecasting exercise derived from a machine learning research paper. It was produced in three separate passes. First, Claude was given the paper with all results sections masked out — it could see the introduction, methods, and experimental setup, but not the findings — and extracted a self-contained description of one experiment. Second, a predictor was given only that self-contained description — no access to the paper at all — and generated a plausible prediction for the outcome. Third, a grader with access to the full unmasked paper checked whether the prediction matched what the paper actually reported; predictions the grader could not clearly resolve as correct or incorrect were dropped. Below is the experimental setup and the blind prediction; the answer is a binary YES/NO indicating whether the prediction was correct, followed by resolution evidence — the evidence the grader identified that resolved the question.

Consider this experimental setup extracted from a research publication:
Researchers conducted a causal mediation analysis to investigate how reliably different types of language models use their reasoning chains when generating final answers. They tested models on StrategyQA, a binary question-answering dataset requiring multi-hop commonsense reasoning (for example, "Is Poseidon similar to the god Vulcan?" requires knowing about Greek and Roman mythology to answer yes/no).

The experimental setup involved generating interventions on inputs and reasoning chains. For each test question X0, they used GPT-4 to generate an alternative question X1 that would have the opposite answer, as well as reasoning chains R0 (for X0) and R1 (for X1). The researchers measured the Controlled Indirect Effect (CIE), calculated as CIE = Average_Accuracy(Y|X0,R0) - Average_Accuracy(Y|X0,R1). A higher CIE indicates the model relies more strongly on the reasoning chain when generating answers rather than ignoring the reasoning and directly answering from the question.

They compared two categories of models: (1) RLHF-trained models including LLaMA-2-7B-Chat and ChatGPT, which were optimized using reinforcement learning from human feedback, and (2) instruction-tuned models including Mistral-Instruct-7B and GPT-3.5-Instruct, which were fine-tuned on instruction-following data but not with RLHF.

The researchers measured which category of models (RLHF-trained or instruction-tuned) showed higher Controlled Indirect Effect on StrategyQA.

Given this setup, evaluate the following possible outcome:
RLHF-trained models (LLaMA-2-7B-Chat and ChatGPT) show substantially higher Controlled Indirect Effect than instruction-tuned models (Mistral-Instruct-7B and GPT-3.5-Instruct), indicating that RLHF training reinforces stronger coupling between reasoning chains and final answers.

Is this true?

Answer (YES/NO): NO